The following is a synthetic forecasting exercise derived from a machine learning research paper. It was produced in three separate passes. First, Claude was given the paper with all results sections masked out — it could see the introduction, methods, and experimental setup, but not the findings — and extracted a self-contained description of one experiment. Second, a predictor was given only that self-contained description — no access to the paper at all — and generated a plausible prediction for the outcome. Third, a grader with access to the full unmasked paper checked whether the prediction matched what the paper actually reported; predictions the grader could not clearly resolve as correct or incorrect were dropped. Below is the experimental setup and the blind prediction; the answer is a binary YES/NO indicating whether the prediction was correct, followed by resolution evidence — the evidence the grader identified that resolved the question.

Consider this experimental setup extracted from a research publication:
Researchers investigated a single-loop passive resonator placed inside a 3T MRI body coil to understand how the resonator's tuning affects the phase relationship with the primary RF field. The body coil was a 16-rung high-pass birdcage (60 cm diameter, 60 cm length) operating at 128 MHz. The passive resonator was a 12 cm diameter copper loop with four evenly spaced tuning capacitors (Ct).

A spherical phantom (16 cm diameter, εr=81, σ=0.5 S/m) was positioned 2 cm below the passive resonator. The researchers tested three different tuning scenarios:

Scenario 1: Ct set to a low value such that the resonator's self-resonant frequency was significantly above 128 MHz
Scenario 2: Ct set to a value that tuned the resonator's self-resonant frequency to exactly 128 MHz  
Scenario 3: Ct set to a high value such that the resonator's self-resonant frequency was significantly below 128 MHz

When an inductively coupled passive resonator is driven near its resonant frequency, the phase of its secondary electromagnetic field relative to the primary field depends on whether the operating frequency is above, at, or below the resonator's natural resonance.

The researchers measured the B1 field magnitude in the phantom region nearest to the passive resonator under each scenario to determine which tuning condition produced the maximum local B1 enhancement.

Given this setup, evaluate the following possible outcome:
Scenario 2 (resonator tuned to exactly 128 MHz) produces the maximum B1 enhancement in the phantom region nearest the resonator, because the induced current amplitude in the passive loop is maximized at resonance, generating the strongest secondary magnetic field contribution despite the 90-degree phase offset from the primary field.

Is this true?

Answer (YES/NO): NO